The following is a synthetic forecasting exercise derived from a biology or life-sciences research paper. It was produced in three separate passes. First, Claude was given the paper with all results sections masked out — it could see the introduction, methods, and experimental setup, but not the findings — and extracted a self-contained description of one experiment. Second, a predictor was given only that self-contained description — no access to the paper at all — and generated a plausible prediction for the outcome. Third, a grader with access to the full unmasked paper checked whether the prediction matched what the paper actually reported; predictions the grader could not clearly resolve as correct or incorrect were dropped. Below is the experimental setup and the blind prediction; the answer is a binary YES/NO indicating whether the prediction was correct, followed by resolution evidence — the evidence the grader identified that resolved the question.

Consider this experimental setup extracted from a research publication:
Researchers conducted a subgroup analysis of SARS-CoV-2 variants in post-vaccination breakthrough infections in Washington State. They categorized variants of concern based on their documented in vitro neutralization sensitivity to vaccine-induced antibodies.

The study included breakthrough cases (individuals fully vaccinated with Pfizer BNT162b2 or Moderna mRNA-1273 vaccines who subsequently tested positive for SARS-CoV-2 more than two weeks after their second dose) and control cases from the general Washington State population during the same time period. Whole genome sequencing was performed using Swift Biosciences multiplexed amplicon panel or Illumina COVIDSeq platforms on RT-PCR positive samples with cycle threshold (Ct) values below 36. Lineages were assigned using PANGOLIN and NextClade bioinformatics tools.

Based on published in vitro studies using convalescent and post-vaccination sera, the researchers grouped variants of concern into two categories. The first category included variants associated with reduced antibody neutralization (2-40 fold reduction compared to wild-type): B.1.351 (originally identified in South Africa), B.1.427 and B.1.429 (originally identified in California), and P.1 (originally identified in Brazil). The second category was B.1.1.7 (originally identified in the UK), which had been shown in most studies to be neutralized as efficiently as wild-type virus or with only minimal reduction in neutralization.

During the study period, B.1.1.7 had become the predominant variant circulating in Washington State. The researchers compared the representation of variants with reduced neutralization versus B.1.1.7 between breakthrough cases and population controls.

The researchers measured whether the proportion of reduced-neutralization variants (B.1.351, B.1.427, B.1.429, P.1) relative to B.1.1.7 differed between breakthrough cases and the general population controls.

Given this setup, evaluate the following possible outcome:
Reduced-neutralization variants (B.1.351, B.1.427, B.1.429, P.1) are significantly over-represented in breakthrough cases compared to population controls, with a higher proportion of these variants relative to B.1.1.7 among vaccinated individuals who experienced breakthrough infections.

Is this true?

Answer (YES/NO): YES